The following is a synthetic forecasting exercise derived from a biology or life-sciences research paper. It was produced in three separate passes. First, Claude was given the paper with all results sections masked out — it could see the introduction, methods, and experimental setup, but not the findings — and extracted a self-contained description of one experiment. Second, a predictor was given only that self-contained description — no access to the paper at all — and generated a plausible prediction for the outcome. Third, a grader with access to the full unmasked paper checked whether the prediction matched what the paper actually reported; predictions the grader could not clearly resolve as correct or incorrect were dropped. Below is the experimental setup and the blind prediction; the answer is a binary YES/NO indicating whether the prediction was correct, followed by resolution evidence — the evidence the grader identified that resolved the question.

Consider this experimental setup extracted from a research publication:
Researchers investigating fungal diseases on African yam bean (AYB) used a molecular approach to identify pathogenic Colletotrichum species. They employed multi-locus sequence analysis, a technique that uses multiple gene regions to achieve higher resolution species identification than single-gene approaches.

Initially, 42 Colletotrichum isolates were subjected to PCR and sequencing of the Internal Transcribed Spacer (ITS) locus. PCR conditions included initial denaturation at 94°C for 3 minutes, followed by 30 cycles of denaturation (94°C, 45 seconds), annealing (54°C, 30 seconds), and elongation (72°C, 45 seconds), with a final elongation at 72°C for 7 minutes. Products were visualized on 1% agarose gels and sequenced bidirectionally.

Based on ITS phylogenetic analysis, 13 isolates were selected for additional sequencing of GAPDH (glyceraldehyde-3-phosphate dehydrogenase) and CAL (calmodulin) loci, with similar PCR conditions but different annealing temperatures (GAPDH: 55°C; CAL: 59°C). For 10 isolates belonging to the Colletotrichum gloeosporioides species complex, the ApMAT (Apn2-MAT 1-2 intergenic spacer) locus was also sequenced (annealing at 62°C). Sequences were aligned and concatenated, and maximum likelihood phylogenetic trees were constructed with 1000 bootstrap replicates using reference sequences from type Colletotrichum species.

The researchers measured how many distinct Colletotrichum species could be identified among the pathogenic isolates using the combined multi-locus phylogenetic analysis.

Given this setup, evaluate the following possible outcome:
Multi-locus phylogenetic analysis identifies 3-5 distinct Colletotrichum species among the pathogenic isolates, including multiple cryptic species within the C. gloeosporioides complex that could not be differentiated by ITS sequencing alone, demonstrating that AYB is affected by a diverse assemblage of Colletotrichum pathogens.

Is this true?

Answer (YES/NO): YES